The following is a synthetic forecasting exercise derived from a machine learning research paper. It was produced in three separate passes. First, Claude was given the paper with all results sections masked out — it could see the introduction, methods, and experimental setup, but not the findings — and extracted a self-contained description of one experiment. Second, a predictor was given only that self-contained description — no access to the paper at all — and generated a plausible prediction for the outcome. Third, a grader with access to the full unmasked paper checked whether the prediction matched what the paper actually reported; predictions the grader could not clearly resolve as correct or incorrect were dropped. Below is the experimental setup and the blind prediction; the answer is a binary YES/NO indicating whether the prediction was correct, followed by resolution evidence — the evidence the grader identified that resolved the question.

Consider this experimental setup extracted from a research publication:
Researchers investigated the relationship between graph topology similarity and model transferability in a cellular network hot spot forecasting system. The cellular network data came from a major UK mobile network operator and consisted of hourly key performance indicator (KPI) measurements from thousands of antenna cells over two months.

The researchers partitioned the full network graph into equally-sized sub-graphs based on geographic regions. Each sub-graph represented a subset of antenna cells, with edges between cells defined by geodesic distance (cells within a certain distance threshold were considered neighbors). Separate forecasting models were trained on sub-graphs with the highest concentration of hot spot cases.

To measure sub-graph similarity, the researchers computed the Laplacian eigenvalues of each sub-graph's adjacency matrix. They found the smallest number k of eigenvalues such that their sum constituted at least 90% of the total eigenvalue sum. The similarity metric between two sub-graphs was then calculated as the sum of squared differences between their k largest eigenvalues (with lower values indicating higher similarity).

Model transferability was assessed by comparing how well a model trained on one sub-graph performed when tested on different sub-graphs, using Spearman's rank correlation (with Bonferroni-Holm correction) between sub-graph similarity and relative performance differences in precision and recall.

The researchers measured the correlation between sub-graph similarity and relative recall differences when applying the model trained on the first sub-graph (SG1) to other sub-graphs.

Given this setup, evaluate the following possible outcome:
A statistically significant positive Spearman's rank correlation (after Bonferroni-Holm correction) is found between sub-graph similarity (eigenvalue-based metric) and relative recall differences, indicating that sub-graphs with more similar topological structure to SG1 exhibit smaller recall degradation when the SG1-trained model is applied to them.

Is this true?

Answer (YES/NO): NO